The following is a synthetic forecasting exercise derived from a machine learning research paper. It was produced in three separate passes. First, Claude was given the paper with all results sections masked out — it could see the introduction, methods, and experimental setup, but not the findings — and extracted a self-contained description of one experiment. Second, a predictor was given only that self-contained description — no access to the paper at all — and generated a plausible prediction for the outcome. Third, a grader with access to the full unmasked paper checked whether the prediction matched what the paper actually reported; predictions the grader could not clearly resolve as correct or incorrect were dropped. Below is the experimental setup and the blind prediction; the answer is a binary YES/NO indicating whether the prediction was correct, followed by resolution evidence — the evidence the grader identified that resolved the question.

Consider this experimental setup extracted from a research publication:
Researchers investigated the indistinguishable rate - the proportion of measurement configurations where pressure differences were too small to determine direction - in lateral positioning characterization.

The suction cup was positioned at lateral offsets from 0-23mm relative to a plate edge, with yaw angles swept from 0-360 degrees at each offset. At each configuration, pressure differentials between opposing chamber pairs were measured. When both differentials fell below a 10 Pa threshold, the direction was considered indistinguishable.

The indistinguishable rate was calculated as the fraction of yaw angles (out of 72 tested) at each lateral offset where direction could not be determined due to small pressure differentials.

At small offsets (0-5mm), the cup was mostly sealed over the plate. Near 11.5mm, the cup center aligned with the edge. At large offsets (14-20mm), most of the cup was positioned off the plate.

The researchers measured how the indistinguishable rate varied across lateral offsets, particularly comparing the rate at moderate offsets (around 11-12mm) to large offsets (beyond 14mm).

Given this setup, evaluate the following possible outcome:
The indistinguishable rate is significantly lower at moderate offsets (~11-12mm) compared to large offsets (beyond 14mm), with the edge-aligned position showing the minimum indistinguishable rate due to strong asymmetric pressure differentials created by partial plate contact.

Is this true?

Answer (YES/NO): YES